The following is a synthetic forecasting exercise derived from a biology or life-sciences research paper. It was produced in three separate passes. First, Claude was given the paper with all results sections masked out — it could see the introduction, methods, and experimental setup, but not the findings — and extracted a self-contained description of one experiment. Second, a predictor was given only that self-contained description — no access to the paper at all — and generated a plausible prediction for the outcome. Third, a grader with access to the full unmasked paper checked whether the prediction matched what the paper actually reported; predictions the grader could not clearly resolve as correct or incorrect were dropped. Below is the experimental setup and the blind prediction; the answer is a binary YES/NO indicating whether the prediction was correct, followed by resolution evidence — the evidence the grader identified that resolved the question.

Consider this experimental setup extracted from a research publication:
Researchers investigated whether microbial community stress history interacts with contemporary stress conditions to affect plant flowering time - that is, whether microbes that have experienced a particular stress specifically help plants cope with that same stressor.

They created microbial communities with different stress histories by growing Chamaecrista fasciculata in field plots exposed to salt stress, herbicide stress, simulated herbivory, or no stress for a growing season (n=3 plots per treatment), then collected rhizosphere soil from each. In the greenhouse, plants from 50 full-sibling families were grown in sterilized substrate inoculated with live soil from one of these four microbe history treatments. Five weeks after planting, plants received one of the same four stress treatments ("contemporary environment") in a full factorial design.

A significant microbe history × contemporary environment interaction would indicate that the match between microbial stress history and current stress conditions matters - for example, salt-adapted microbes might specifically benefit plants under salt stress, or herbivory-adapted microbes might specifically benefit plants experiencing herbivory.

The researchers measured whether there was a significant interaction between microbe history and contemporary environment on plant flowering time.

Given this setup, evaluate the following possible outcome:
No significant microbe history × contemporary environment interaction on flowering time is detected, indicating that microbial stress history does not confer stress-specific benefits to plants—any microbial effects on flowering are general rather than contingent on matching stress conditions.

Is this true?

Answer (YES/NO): YES